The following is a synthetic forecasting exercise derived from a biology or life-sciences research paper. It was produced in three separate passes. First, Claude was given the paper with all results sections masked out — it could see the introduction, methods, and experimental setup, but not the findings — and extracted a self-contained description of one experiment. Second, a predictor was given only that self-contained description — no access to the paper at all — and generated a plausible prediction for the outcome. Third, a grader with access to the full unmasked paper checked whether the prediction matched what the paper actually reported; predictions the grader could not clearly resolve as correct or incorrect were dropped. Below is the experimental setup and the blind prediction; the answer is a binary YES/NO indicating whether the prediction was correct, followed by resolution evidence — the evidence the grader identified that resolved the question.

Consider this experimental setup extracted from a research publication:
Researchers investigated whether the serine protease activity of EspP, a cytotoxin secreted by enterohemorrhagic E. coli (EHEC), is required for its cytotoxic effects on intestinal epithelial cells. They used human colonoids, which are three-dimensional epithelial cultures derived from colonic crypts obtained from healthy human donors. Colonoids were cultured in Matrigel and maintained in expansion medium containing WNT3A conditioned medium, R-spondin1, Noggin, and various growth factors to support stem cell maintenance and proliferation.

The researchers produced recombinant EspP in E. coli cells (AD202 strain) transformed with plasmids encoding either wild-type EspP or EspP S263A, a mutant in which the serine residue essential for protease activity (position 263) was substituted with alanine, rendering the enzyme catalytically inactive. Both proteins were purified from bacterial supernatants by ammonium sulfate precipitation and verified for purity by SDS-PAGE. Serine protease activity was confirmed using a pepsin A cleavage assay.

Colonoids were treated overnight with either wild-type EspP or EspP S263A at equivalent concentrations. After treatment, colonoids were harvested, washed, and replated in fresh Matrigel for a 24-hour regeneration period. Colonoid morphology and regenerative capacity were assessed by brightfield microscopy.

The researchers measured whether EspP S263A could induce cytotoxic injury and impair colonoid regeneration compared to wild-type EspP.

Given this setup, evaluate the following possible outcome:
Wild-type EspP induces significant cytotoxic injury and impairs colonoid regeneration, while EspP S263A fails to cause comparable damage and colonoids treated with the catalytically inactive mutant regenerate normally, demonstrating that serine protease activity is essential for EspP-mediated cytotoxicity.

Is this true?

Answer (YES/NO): YES